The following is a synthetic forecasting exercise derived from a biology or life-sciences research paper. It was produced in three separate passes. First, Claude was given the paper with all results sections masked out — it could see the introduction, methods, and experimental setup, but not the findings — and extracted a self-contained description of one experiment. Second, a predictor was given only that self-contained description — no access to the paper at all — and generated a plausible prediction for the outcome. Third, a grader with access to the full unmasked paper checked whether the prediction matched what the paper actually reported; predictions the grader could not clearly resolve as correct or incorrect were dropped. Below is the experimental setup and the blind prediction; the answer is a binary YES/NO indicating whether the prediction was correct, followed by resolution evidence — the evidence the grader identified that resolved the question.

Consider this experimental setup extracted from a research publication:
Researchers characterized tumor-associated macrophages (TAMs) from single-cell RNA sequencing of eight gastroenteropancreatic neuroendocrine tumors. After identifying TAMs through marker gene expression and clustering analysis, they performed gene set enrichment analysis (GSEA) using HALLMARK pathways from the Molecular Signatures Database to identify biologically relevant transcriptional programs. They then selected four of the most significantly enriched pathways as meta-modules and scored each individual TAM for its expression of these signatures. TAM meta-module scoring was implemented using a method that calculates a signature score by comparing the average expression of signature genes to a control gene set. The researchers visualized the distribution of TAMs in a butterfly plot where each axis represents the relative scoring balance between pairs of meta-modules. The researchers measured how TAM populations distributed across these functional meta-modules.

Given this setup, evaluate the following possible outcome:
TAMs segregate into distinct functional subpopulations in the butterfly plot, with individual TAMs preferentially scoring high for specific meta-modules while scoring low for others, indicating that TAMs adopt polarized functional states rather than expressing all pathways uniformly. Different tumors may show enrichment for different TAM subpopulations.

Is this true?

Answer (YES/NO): NO